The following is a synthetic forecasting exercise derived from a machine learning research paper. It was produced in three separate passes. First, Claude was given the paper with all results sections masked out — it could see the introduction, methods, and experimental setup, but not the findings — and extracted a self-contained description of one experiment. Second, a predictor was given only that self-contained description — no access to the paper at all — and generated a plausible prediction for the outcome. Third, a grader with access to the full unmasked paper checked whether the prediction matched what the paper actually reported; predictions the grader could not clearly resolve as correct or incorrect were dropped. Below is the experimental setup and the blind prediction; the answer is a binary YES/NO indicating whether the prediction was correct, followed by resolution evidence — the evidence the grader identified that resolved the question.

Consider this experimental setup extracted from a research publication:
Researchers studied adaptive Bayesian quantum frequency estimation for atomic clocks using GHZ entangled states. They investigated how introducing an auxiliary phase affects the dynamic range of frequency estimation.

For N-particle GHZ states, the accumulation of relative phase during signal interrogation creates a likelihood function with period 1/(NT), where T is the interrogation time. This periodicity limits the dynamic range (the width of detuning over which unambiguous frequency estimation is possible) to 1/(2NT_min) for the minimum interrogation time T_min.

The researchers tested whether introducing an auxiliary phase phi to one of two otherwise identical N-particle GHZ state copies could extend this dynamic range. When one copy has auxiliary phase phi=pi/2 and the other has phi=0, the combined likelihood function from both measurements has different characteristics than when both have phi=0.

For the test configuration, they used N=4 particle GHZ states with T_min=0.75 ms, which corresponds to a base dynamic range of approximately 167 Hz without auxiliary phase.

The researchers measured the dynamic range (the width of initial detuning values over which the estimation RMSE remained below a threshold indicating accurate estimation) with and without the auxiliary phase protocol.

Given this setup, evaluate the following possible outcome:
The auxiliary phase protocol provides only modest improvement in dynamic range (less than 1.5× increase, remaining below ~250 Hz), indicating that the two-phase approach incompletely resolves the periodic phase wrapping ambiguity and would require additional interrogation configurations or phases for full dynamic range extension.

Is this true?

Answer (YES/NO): NO